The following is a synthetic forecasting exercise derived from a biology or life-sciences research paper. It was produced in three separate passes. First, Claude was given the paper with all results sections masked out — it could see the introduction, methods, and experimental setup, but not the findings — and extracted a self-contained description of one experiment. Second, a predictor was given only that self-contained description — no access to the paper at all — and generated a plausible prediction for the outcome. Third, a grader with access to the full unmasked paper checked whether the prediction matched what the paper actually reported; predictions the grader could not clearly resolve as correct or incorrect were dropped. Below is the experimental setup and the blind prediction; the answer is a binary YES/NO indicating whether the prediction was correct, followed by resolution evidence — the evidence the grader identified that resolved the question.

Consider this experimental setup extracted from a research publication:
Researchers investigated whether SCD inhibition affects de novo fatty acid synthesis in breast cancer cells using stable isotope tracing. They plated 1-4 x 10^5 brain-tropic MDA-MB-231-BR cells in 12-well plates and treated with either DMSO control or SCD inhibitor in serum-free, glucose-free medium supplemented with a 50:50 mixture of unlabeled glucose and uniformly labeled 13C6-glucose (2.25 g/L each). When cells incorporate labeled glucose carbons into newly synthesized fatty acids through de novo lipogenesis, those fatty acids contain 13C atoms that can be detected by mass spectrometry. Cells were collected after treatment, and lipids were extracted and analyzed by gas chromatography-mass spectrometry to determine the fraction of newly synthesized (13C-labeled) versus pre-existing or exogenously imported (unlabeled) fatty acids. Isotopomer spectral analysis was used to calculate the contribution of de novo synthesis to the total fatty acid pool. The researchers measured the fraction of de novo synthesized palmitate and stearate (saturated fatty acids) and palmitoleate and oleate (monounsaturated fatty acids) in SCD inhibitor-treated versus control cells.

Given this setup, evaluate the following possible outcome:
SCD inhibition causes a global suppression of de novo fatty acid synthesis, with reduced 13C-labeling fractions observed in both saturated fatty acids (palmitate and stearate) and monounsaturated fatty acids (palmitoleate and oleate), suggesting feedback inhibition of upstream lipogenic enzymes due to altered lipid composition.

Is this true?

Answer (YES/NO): NO